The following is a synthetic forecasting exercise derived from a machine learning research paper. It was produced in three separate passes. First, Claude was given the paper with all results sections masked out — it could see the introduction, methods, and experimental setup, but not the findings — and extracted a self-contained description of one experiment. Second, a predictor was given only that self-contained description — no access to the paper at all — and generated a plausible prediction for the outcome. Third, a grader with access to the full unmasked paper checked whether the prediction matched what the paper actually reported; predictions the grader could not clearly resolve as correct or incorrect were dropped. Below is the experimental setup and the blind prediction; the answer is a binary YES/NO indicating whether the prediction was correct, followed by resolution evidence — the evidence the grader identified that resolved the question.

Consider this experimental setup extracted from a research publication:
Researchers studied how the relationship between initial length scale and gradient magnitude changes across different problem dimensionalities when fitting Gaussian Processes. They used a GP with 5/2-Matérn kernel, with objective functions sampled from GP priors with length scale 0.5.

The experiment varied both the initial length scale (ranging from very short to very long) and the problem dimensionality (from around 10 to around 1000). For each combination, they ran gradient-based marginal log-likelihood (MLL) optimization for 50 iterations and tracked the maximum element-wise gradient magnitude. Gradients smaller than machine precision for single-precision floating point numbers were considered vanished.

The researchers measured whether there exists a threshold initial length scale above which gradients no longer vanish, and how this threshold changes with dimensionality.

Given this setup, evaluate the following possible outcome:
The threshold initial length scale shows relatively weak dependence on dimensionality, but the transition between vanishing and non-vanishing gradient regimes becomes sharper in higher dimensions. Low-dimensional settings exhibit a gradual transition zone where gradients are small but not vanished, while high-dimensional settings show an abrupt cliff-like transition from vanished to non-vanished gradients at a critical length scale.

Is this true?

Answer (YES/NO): NO